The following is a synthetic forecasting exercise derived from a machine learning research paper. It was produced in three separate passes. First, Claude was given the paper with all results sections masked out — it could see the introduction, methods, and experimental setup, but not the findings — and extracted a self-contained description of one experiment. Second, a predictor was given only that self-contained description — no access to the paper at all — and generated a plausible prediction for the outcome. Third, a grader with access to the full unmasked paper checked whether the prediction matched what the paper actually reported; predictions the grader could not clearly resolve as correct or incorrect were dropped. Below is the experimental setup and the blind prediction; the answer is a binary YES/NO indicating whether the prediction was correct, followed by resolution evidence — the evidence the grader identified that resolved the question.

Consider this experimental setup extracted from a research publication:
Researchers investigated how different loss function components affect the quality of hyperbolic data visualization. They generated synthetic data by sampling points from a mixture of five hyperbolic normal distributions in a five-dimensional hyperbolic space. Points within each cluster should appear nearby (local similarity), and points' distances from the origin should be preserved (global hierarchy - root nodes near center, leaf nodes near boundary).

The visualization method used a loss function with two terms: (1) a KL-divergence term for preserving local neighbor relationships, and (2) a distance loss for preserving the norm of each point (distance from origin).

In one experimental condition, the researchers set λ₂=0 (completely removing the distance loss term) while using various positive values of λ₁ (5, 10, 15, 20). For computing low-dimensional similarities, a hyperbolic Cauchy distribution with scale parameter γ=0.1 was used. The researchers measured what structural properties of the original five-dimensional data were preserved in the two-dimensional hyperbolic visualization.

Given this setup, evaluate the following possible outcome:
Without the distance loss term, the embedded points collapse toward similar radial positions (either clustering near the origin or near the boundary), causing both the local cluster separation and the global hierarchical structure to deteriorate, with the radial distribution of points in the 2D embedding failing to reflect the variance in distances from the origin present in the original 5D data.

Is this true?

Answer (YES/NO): NO